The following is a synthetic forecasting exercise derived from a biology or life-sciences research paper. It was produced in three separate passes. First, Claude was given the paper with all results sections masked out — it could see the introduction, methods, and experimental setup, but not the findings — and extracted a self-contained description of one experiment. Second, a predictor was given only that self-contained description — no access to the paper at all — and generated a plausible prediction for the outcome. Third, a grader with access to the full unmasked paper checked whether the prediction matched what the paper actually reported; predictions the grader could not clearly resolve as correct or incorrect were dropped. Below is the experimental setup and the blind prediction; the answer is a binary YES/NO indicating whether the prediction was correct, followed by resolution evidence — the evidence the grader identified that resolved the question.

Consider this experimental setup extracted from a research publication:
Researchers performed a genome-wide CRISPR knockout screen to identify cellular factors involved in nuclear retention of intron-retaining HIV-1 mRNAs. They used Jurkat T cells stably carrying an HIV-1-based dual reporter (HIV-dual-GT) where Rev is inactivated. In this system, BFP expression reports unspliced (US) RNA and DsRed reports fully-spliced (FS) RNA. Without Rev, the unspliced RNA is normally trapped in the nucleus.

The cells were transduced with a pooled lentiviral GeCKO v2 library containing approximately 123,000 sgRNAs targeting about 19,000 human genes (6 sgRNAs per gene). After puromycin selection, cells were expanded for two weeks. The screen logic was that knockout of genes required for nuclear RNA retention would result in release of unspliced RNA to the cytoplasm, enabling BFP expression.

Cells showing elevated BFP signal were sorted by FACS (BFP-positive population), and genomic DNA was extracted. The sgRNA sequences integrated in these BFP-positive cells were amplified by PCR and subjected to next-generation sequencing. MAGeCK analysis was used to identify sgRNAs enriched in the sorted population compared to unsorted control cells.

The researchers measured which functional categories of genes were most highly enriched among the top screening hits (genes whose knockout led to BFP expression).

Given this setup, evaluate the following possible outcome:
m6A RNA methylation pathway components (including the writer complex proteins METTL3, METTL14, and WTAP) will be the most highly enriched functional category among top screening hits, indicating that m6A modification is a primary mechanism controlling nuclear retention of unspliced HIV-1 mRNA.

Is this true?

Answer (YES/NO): NO